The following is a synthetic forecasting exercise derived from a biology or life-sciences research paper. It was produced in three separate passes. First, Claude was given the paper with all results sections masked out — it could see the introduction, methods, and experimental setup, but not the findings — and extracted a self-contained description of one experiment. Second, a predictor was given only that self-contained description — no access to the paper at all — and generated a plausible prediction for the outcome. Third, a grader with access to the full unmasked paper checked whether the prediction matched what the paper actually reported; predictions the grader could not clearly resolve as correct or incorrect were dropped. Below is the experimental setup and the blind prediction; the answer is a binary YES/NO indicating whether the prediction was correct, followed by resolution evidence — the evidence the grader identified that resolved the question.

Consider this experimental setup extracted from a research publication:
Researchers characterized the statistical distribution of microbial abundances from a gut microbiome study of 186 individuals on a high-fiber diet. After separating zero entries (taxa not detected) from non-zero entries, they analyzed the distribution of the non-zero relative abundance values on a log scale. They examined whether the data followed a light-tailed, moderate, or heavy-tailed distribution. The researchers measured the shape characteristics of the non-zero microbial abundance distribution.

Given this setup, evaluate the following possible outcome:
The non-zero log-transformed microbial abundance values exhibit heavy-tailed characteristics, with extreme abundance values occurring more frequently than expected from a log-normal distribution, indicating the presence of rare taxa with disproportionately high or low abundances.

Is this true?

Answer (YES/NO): YES